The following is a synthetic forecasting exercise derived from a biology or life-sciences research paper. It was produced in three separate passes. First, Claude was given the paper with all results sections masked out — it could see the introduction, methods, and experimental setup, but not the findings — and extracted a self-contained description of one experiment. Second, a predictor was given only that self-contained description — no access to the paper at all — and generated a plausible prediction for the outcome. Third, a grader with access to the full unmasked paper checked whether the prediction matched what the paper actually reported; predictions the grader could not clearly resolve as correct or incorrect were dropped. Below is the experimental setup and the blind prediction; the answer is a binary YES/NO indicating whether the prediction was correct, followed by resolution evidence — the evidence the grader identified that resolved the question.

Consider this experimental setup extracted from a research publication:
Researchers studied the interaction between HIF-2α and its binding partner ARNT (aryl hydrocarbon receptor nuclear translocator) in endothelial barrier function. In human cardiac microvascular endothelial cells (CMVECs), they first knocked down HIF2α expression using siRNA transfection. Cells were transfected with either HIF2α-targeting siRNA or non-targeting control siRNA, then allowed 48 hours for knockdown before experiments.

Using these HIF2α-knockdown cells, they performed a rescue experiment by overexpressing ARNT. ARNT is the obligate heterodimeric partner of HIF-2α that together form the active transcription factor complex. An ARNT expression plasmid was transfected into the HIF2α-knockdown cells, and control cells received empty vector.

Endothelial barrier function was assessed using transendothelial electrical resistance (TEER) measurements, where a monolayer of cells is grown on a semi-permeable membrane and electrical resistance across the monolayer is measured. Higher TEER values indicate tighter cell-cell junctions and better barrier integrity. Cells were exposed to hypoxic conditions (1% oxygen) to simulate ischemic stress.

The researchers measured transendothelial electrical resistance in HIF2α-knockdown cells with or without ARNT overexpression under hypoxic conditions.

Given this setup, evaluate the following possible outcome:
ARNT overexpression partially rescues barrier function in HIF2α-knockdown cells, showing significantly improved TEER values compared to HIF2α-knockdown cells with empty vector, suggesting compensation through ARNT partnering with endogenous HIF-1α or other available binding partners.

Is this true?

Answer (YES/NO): NO